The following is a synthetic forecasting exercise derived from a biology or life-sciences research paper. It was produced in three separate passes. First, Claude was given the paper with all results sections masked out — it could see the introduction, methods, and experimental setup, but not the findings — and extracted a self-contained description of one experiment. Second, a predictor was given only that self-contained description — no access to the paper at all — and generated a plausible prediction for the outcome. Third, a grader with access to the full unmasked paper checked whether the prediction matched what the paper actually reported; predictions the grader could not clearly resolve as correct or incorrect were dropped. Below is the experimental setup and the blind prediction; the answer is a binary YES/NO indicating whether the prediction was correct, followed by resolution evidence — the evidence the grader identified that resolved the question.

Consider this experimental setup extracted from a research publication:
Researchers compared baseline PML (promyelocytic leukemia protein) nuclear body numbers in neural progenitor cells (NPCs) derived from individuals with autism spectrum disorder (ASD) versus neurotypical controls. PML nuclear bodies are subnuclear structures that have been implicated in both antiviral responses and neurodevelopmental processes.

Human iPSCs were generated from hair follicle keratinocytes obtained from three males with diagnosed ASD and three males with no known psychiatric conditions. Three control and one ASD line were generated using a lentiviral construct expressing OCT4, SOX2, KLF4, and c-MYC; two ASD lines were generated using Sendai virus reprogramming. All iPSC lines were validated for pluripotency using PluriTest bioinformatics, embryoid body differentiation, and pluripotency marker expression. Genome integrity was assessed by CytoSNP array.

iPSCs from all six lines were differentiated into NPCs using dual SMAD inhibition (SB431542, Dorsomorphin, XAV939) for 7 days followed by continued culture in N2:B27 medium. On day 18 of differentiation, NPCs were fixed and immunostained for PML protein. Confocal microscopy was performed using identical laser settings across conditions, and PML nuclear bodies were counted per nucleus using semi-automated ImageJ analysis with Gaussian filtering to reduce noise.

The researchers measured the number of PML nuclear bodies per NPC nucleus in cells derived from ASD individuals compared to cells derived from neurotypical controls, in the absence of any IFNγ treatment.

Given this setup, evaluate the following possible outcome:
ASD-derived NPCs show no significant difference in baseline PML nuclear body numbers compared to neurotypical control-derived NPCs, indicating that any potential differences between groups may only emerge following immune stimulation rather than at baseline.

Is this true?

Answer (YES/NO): NO